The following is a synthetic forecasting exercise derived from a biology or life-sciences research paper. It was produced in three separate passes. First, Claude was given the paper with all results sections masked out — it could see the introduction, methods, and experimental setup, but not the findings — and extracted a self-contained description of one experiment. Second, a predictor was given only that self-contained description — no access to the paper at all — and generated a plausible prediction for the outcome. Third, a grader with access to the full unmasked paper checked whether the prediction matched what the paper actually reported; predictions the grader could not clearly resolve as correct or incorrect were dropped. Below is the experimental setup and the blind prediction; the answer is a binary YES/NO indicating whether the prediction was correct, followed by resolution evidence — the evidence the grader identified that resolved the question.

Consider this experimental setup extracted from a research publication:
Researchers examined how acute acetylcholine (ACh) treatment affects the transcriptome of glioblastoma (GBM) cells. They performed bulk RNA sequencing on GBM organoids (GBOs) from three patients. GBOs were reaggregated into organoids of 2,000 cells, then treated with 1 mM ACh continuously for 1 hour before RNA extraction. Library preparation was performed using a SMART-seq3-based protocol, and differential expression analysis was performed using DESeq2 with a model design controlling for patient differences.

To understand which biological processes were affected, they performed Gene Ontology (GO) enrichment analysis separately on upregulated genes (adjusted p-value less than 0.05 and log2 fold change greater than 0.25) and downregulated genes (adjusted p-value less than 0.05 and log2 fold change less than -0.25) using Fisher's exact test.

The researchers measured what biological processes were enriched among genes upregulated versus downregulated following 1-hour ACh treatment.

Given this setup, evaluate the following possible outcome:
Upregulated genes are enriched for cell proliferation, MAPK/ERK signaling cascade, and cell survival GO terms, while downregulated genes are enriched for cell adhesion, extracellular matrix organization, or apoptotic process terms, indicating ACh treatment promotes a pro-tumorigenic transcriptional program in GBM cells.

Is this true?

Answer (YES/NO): NO